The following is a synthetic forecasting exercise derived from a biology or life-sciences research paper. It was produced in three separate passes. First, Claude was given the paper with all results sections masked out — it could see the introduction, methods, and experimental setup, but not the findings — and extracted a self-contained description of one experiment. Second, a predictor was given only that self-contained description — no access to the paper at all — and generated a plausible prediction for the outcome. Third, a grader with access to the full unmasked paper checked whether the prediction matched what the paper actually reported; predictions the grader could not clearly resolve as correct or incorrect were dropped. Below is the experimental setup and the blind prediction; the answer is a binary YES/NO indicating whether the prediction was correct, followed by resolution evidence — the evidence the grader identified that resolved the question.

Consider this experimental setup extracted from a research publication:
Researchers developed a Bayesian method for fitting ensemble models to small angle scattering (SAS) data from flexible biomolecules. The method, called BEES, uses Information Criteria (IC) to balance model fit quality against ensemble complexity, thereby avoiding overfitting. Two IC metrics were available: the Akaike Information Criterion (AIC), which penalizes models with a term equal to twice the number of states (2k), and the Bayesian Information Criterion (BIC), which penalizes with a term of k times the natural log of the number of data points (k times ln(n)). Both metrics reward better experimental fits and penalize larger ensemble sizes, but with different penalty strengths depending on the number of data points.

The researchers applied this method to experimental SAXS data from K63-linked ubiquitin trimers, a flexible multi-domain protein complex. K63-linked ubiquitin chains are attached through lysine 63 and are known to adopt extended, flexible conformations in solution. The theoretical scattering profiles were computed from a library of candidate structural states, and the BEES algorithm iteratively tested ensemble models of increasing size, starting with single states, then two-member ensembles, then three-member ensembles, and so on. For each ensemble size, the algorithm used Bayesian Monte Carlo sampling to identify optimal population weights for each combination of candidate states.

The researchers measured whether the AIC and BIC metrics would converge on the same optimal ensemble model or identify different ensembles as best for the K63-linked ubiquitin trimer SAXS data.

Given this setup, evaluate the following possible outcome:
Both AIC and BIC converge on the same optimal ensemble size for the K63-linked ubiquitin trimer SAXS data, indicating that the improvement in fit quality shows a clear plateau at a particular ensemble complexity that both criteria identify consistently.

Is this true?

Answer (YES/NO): YES